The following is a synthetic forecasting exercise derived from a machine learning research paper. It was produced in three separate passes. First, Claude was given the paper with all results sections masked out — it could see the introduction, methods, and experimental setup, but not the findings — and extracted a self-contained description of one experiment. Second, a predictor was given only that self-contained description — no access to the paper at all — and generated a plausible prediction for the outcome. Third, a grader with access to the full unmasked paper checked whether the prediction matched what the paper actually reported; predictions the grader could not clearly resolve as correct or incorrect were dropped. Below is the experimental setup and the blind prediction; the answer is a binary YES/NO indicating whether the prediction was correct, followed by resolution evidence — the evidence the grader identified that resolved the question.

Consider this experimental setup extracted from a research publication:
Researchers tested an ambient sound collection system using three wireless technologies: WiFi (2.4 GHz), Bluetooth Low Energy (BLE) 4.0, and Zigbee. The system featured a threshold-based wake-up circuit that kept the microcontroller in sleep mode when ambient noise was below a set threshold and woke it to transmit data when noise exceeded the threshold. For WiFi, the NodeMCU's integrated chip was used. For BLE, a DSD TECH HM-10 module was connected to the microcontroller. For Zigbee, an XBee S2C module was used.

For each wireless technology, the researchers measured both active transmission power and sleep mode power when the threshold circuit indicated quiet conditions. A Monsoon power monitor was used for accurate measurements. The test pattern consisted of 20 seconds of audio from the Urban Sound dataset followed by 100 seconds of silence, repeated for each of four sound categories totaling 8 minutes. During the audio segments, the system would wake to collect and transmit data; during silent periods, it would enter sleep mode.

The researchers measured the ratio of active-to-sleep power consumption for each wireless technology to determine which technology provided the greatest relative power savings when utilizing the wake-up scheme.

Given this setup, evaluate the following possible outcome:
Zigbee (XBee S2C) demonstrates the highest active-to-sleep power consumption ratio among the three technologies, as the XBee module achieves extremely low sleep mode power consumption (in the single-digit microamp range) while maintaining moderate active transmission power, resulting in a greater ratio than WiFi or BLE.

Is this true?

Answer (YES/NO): NO